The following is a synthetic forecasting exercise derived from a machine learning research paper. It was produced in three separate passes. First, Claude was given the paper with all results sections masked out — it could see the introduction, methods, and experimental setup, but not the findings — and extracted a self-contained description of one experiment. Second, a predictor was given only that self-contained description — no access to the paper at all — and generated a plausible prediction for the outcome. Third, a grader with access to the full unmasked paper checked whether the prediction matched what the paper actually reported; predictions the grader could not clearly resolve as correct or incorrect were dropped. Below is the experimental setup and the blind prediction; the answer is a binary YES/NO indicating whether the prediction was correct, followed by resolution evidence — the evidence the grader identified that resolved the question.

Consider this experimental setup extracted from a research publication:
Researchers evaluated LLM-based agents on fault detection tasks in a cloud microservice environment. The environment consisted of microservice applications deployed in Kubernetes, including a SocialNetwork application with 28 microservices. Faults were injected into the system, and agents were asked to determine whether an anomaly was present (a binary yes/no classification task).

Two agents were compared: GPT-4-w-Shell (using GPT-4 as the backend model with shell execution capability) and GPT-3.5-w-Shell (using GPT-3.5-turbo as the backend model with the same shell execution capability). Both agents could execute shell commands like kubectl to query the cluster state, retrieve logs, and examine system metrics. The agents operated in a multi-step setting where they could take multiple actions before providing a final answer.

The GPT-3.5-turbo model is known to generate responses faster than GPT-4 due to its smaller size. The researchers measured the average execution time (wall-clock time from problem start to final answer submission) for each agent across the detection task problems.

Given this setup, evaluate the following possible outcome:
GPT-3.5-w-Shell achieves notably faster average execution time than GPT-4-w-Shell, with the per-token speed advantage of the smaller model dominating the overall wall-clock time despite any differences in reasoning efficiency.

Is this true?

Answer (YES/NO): NO